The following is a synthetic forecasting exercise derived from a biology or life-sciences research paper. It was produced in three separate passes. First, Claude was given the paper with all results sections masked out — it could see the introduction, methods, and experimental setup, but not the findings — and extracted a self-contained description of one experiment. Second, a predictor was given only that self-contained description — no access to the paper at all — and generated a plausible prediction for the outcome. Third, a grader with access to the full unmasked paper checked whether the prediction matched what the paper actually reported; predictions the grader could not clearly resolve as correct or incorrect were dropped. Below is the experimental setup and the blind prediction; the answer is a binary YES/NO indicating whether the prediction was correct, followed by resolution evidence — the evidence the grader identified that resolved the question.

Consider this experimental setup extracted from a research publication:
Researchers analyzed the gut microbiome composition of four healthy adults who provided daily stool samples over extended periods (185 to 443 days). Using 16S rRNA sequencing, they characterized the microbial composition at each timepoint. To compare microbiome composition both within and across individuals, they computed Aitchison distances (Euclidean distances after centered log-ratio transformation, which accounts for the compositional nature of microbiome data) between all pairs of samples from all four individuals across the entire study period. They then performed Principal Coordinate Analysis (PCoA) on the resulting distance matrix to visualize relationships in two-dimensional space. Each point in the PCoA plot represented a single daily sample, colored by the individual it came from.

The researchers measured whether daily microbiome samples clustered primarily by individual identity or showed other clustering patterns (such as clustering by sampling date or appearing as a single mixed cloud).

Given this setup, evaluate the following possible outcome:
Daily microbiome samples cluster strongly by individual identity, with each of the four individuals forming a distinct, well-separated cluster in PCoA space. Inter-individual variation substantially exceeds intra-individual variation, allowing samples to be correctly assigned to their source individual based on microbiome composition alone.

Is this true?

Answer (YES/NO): YES